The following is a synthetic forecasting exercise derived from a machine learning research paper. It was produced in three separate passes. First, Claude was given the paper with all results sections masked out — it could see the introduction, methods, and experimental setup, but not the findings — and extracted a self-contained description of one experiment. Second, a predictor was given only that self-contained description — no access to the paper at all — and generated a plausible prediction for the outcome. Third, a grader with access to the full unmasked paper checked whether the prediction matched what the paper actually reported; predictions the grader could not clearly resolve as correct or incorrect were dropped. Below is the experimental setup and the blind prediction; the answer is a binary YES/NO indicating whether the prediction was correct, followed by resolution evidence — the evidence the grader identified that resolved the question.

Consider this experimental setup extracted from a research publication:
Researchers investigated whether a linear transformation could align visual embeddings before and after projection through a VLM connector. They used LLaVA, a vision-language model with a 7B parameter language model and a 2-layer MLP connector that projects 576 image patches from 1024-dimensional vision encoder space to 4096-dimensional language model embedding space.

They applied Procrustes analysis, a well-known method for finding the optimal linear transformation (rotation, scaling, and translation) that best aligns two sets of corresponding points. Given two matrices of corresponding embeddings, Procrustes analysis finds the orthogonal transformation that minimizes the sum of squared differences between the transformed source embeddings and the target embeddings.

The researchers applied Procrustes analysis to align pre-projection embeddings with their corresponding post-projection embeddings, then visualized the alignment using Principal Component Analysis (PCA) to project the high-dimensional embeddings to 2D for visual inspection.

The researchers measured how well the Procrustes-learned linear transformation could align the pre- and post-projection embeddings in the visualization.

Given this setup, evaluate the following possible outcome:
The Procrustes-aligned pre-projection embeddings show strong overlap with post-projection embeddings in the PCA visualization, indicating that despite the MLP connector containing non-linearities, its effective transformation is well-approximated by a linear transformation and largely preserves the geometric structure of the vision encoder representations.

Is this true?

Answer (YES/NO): NO